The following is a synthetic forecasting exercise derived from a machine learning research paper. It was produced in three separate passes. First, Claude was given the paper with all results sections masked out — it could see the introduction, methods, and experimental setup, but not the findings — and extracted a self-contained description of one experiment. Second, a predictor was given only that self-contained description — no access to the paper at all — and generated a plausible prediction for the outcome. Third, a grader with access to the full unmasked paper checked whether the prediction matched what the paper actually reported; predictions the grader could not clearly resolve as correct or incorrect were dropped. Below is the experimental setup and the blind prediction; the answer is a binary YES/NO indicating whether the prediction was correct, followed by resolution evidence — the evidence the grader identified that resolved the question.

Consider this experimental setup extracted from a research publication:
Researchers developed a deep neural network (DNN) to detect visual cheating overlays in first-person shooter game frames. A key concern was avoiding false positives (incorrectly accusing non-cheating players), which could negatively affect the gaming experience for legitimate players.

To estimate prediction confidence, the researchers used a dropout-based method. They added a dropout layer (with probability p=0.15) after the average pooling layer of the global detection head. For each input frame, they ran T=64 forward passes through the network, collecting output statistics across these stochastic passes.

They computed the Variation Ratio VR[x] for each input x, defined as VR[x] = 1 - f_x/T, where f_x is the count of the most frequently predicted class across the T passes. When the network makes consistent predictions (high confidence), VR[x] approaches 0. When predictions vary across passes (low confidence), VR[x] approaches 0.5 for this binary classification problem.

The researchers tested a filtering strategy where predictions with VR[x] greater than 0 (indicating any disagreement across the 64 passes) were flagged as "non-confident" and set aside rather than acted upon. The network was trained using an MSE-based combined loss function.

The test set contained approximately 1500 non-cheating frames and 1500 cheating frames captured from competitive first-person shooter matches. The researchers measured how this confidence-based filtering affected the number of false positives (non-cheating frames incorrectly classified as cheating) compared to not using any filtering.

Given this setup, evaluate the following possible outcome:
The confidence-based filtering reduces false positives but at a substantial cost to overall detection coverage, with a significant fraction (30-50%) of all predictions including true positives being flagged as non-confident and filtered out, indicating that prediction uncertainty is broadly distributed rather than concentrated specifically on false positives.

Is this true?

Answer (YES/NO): NO